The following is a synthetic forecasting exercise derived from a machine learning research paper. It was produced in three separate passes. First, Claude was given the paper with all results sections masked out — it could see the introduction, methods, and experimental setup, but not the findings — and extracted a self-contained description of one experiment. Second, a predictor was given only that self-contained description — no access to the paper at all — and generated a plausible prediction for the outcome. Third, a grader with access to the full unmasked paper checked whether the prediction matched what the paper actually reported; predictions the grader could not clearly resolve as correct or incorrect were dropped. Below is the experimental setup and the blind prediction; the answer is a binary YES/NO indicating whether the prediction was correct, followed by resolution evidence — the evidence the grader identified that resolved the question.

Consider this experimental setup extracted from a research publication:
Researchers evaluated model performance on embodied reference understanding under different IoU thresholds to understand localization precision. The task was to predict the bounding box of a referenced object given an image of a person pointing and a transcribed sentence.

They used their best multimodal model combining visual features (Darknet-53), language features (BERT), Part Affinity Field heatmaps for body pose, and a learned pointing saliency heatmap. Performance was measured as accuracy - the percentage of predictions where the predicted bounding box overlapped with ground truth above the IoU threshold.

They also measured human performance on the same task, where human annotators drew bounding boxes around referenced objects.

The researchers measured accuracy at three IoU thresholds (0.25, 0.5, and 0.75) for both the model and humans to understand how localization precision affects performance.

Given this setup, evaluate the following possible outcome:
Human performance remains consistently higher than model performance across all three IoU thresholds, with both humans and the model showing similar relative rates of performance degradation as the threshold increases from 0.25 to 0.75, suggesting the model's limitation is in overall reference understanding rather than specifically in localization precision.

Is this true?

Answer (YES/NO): NO